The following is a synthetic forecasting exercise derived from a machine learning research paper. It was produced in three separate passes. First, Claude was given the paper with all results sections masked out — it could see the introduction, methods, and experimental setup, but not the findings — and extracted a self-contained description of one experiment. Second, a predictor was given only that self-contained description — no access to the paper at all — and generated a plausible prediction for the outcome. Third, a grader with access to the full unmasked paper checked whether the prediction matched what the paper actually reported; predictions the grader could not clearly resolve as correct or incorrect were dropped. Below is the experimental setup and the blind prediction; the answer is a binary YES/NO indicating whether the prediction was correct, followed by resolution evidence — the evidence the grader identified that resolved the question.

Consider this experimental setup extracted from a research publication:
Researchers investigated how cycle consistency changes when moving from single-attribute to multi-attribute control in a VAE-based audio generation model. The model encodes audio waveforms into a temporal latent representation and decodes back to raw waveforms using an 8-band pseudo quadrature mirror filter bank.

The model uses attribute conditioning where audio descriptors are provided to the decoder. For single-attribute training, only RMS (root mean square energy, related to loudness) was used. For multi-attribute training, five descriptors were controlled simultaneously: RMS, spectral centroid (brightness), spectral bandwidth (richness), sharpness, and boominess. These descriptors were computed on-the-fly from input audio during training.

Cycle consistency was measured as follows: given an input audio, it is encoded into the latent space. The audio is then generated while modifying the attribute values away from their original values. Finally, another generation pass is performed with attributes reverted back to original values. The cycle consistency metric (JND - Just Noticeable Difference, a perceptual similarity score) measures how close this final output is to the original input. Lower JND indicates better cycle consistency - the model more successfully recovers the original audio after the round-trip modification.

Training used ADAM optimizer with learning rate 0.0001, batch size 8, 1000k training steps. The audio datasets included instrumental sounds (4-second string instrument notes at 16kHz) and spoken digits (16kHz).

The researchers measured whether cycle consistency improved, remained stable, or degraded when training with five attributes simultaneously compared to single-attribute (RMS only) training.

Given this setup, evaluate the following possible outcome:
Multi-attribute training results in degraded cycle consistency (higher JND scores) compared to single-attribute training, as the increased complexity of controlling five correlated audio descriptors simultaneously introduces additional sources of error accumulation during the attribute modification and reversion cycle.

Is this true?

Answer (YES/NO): YES